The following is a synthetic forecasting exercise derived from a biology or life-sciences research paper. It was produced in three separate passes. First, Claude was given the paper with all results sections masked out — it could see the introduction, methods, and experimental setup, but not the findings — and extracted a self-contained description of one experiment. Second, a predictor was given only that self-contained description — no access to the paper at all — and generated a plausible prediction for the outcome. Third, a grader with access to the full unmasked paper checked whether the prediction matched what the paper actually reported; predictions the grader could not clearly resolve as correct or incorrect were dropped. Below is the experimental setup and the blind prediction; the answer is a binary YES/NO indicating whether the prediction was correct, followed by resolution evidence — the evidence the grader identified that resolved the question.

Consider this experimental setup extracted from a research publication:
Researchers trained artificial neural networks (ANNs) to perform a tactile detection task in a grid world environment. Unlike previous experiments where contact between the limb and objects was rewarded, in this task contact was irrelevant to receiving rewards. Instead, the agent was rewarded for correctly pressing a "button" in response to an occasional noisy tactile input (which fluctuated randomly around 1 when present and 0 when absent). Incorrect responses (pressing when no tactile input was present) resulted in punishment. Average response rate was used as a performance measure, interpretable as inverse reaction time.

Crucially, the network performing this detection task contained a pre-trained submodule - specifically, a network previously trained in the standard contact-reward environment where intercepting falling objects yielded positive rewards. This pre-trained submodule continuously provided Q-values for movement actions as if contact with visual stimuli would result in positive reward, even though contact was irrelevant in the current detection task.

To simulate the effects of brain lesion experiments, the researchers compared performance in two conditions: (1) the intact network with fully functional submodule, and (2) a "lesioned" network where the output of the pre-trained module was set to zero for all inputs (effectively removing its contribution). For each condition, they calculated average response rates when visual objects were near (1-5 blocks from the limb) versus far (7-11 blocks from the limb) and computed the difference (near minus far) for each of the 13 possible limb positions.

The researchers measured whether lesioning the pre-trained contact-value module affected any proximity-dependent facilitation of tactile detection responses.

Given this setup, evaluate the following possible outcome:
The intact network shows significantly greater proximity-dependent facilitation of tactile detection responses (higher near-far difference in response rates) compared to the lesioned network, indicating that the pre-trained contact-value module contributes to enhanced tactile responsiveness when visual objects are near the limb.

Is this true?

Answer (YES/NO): YES